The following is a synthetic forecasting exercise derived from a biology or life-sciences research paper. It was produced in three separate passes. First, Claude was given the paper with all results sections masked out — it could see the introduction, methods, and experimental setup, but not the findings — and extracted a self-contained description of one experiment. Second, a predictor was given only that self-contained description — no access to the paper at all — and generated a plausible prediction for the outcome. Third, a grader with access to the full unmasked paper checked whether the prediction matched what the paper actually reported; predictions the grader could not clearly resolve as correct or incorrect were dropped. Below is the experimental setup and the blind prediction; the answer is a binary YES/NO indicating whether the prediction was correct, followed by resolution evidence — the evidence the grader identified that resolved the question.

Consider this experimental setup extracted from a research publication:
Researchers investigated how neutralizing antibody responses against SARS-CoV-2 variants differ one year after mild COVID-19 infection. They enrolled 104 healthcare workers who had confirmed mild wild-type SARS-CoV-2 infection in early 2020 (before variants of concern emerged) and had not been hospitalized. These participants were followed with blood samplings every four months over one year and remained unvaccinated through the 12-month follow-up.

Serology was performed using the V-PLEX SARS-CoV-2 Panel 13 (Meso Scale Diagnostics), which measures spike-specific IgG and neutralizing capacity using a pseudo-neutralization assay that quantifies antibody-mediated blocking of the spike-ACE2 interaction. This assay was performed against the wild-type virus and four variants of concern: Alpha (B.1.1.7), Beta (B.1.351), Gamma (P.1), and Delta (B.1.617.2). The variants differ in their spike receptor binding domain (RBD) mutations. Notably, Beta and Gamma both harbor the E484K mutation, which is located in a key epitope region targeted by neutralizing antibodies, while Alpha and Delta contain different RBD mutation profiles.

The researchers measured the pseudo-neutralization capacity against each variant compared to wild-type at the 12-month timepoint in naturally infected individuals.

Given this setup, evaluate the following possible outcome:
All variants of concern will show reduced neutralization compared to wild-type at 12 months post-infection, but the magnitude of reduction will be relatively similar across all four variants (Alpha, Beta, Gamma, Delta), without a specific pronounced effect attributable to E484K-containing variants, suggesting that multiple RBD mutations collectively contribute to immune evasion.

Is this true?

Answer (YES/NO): NO